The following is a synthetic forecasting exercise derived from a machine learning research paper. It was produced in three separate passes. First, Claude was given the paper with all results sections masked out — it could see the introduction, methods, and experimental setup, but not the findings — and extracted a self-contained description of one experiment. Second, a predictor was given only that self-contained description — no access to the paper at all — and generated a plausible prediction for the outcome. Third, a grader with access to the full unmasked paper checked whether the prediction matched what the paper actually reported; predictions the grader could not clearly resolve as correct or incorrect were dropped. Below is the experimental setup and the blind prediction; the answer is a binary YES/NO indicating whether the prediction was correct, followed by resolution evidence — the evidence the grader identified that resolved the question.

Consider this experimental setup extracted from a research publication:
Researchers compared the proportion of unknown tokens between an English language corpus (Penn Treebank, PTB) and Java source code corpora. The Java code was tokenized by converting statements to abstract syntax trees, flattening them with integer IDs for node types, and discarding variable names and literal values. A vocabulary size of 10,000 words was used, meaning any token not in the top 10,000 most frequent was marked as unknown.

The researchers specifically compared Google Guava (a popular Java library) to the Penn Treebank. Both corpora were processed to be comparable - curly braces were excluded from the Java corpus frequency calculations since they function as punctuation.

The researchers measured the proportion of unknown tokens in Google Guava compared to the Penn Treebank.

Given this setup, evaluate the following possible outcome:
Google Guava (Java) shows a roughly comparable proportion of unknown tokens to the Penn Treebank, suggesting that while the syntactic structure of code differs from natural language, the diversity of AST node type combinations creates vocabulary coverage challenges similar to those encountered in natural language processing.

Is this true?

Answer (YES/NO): YES